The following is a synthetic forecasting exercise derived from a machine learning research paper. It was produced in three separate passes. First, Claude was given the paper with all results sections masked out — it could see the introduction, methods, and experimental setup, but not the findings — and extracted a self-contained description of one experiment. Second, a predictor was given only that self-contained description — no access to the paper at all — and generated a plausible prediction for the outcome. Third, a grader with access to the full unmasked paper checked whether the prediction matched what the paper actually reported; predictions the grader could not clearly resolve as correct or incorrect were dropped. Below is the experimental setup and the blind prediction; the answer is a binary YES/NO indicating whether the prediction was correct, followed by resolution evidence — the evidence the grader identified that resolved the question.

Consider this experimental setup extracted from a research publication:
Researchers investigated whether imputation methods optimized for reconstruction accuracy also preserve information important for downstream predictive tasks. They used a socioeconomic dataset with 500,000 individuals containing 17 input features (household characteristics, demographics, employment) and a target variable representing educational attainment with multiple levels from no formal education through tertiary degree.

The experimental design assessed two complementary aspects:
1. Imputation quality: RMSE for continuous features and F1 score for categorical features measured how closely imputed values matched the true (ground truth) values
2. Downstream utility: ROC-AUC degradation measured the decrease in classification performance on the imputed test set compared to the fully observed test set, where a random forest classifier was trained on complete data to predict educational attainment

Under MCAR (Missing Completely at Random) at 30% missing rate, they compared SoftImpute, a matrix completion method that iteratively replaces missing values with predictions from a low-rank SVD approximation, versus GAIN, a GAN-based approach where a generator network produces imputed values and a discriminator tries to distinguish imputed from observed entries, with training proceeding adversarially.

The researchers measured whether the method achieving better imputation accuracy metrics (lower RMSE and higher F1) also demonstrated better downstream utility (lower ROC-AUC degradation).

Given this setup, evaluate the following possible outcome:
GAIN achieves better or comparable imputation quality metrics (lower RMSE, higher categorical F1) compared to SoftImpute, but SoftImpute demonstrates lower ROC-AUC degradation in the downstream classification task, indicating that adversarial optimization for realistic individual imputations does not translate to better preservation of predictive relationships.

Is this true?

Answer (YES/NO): NO